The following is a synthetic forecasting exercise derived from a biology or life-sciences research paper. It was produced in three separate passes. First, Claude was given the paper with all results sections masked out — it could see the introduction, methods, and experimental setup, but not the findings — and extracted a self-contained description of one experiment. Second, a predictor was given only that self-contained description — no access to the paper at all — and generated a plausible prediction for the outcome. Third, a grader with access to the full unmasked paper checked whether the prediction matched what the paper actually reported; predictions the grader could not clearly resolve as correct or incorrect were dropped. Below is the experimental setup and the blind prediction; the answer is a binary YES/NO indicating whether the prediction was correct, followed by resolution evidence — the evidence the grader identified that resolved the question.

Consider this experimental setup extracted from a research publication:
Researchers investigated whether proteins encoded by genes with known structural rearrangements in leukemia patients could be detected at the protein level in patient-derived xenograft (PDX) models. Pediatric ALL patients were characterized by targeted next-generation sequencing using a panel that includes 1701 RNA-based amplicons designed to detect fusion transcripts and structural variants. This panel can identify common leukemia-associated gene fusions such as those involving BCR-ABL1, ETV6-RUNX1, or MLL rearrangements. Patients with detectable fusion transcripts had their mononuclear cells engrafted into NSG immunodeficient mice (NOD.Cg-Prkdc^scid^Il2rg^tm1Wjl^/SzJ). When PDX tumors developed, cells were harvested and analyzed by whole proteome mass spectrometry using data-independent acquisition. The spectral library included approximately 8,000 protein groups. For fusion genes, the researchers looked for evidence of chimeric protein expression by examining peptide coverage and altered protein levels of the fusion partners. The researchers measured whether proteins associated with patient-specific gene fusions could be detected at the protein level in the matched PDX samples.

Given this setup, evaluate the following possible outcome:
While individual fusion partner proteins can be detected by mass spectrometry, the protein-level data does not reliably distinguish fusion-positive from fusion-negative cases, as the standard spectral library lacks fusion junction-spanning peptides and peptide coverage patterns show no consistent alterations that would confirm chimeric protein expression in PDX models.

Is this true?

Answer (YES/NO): YES